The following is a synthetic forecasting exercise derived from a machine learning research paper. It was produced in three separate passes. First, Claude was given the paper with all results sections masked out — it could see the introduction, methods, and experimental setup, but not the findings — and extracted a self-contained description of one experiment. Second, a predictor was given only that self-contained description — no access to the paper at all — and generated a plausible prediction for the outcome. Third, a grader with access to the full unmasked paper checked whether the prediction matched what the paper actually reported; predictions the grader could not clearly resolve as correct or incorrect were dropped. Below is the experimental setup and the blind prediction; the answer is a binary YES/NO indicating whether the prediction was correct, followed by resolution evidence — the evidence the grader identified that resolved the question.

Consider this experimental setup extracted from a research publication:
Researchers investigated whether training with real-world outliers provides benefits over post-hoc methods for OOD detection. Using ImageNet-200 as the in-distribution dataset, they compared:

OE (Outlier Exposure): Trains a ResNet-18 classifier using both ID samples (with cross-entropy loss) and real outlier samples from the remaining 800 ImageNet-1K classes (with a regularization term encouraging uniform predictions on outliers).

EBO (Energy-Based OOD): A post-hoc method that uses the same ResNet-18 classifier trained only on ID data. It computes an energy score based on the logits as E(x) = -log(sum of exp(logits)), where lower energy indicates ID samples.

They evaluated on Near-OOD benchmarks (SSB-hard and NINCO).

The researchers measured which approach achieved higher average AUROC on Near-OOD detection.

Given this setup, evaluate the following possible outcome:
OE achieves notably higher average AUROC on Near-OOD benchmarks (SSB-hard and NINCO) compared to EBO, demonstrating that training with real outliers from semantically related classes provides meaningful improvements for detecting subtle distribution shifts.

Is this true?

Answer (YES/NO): YES